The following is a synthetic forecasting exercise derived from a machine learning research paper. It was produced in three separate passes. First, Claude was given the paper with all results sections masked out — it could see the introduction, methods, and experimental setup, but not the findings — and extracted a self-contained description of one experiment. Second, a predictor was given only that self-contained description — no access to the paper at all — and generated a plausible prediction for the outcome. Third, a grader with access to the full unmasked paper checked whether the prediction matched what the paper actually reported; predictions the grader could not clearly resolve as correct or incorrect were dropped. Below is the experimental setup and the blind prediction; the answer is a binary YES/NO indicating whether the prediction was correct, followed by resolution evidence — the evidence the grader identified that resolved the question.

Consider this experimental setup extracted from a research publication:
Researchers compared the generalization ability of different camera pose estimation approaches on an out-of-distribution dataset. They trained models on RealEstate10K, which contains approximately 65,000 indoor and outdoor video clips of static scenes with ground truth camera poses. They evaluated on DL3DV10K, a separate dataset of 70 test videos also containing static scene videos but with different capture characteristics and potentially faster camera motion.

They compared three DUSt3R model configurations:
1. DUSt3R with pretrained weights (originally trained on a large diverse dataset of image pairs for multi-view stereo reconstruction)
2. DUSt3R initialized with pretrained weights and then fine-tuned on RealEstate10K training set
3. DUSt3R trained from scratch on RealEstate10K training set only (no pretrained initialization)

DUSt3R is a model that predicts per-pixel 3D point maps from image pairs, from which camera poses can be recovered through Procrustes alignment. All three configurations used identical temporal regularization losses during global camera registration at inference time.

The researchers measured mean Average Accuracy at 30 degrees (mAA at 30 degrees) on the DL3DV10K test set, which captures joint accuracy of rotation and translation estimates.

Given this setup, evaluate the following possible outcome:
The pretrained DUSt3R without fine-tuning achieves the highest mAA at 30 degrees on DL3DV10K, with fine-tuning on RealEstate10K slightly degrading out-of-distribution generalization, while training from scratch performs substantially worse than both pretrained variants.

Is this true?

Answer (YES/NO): YES